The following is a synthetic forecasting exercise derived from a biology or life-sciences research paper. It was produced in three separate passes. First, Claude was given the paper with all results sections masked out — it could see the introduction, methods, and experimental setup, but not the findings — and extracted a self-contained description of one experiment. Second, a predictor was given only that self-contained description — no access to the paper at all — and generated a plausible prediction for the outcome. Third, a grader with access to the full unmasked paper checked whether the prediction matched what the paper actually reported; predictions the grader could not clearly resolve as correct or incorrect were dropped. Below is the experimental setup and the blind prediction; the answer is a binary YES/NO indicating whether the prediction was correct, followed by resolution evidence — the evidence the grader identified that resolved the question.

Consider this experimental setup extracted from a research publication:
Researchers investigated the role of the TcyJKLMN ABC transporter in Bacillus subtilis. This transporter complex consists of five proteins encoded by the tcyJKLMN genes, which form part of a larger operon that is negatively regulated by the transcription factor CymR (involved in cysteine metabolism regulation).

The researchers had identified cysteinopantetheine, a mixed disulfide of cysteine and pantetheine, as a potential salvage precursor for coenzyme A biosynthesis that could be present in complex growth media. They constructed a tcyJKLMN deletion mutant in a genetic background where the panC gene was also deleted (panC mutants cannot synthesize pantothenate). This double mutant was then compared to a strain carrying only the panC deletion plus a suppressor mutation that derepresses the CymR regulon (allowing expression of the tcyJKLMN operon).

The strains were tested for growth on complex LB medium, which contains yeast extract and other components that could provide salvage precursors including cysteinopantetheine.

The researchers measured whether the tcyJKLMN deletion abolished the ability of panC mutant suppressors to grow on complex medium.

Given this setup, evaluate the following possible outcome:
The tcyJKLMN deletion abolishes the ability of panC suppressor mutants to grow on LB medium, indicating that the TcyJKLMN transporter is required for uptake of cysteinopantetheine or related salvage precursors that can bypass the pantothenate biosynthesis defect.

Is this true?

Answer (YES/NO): YES